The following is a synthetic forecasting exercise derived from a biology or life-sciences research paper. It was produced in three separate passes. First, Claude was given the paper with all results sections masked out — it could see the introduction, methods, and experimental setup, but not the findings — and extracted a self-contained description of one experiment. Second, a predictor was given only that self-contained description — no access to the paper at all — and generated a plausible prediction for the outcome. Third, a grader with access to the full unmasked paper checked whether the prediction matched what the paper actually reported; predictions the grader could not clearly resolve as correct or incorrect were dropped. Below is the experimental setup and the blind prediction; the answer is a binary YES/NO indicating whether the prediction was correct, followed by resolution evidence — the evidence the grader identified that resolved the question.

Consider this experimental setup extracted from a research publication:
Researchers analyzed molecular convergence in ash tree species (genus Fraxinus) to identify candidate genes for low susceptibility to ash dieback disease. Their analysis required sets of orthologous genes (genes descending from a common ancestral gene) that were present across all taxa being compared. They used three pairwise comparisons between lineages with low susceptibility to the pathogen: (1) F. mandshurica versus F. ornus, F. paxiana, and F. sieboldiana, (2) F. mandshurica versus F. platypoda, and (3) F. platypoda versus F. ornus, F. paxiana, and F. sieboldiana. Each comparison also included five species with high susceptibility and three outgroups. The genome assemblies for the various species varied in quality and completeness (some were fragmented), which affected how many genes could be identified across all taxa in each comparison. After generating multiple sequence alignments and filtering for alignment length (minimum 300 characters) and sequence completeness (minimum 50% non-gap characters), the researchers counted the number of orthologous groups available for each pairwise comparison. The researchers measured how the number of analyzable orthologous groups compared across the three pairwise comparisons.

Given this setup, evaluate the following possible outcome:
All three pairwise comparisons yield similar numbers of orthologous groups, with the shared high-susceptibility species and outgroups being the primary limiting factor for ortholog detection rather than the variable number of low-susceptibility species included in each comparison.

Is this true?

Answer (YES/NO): NO